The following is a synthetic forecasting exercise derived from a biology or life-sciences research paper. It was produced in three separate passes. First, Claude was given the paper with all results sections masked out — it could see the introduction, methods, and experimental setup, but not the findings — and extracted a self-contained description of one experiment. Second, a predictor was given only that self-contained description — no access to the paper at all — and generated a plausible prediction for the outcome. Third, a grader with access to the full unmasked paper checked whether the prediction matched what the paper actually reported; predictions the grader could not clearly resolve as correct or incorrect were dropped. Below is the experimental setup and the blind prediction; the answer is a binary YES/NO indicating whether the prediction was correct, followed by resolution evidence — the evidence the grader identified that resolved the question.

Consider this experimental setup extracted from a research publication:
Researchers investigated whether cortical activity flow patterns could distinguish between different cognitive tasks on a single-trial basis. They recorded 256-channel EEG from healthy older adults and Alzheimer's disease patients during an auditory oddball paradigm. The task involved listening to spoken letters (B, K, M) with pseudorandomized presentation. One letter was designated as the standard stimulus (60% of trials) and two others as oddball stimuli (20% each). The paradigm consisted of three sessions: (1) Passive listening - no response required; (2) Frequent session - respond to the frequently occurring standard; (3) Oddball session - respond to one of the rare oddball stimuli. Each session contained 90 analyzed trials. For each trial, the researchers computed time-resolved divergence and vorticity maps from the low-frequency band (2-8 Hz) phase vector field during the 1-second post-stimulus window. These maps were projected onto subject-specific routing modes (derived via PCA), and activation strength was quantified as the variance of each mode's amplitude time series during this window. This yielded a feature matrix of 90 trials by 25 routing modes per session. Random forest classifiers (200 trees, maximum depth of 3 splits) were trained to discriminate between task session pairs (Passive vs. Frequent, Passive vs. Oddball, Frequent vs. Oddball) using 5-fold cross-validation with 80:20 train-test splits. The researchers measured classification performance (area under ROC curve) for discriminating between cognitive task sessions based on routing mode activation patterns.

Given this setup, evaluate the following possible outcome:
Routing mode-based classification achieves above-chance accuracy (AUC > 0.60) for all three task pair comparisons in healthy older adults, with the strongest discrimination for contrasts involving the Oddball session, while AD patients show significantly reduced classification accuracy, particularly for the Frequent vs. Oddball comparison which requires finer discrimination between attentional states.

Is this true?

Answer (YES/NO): NO